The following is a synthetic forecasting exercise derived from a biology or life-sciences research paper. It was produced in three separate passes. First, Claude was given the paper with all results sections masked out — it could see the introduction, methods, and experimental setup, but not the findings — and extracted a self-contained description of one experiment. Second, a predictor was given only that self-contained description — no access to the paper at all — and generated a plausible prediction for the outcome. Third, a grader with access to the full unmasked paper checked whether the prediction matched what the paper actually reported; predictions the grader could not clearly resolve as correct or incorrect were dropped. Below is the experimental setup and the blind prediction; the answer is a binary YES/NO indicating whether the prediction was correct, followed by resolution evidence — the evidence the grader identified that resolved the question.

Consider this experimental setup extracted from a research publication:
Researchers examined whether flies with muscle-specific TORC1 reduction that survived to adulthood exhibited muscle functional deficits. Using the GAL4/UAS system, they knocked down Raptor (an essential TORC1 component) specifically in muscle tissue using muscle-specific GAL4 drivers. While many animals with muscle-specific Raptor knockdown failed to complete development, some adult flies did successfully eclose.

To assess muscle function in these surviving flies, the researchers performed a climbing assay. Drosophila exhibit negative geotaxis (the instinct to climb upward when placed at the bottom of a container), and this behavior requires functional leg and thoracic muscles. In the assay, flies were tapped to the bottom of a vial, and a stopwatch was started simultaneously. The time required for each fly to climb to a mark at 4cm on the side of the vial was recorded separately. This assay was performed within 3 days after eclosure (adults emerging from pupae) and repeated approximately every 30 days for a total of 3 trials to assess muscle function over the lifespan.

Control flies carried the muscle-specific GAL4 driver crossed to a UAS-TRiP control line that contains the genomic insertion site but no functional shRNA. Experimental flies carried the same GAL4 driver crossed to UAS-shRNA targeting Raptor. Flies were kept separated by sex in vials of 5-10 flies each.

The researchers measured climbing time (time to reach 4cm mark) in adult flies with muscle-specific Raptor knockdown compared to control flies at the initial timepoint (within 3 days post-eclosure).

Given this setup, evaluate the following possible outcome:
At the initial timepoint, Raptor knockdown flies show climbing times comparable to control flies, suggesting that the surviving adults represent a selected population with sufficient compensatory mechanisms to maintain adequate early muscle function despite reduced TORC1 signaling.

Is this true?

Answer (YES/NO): NO